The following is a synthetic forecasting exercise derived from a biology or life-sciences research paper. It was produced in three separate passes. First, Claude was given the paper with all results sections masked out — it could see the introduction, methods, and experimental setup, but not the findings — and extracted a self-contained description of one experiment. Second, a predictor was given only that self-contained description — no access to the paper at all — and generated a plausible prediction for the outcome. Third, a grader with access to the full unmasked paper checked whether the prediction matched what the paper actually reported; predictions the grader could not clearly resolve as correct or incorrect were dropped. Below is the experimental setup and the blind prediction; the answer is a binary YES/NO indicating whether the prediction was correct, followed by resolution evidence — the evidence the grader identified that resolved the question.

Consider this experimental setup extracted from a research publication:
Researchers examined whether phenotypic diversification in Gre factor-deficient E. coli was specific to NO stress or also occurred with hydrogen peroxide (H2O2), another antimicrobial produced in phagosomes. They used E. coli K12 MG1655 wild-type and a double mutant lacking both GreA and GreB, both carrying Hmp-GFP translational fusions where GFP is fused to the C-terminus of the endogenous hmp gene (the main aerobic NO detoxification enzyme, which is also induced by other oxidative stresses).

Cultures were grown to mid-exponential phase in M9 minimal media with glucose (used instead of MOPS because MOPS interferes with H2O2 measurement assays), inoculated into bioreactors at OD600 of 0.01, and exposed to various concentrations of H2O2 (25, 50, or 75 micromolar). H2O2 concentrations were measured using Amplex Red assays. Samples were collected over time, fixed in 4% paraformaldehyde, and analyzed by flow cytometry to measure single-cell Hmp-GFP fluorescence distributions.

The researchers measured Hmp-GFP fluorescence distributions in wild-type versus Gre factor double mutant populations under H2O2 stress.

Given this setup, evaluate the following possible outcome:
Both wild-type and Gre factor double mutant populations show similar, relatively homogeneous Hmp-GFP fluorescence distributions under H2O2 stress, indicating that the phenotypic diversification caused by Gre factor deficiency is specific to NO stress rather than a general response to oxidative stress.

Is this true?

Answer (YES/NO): NO